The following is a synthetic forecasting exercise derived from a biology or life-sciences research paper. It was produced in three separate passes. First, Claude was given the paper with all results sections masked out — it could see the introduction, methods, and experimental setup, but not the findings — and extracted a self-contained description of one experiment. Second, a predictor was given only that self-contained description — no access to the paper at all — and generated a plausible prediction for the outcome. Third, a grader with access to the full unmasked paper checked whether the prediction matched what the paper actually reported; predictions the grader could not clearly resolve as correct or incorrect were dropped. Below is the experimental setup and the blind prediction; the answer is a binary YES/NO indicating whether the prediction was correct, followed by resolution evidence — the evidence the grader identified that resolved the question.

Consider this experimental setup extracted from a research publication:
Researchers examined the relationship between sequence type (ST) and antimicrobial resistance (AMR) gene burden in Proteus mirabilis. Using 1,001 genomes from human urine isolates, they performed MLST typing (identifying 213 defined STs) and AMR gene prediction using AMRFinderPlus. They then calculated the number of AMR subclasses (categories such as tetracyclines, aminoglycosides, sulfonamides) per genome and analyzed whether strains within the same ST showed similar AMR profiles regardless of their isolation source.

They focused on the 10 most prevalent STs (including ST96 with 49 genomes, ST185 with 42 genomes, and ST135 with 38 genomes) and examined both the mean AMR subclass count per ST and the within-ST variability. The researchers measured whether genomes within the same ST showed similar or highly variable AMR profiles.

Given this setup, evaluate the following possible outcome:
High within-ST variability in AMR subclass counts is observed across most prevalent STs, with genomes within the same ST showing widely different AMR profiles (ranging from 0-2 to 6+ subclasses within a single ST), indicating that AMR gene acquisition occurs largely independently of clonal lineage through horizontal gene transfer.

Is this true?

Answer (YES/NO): NO